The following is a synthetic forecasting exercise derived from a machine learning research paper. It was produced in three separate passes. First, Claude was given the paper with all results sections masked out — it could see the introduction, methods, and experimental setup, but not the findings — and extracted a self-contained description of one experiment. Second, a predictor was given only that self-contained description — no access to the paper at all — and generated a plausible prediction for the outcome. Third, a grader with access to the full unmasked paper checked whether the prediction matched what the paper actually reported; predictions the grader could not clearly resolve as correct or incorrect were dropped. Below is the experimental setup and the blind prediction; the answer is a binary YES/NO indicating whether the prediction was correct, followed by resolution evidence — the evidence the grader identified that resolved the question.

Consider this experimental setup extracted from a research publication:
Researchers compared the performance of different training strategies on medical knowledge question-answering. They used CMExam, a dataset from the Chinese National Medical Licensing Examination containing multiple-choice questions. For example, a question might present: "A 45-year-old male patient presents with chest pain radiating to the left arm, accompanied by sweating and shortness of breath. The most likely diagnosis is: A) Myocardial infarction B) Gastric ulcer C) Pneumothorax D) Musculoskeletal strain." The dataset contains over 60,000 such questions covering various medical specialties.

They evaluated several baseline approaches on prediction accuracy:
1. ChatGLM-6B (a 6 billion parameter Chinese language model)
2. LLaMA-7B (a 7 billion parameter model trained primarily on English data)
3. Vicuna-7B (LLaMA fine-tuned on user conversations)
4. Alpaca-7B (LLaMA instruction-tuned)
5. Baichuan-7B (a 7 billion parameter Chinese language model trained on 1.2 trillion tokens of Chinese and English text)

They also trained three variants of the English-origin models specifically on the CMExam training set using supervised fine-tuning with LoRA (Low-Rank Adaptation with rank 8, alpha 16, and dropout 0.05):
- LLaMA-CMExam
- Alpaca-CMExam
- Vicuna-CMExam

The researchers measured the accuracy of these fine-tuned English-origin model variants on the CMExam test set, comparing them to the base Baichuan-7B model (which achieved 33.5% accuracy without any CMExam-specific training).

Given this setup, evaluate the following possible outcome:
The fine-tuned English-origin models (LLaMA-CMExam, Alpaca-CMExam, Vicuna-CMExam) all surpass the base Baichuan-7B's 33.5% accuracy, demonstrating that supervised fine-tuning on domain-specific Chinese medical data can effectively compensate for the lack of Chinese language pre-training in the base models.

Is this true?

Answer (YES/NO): NO